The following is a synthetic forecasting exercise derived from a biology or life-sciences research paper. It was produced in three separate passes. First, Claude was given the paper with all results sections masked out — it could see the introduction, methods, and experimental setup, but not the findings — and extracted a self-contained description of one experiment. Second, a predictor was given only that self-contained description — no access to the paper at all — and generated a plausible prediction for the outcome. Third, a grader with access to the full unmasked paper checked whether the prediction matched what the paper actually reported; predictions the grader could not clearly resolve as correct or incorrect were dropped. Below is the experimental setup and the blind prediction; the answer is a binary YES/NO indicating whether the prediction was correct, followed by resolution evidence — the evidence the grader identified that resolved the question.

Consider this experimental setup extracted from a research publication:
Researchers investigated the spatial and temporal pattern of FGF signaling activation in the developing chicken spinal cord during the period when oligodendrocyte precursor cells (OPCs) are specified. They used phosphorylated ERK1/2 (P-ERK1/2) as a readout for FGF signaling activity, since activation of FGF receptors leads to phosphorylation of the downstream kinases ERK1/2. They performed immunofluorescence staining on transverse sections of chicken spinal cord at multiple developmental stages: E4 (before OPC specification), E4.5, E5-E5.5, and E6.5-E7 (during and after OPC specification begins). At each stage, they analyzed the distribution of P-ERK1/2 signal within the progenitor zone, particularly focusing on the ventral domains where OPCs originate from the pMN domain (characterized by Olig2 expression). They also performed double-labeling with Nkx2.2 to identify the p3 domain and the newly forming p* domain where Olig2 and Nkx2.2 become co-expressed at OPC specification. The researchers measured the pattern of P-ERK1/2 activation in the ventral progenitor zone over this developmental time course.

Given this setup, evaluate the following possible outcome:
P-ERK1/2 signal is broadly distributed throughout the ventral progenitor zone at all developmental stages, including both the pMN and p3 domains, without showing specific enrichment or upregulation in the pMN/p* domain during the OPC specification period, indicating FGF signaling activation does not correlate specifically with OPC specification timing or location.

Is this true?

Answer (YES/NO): NO